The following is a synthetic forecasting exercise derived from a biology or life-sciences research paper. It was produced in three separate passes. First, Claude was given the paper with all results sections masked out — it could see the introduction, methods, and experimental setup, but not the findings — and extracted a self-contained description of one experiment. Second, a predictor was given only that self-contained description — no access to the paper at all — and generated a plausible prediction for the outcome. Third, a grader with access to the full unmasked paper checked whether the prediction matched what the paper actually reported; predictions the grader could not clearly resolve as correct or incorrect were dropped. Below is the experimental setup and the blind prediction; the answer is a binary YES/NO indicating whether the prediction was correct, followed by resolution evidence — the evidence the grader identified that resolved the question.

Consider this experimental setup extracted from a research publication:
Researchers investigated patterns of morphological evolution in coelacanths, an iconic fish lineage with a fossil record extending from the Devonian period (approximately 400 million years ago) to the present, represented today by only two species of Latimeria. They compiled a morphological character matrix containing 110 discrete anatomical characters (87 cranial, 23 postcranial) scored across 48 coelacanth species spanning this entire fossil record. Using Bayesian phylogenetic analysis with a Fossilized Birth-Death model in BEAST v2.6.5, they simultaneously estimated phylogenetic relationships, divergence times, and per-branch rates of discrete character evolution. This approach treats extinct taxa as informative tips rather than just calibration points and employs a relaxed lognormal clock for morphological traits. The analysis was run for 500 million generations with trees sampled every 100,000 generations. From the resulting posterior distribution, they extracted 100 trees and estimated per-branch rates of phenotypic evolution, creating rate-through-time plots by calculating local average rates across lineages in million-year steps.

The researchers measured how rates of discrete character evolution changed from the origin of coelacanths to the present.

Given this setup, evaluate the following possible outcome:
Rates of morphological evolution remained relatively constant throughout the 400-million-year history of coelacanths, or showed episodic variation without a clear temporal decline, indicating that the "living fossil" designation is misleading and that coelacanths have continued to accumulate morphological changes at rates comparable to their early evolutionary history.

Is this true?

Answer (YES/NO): NO